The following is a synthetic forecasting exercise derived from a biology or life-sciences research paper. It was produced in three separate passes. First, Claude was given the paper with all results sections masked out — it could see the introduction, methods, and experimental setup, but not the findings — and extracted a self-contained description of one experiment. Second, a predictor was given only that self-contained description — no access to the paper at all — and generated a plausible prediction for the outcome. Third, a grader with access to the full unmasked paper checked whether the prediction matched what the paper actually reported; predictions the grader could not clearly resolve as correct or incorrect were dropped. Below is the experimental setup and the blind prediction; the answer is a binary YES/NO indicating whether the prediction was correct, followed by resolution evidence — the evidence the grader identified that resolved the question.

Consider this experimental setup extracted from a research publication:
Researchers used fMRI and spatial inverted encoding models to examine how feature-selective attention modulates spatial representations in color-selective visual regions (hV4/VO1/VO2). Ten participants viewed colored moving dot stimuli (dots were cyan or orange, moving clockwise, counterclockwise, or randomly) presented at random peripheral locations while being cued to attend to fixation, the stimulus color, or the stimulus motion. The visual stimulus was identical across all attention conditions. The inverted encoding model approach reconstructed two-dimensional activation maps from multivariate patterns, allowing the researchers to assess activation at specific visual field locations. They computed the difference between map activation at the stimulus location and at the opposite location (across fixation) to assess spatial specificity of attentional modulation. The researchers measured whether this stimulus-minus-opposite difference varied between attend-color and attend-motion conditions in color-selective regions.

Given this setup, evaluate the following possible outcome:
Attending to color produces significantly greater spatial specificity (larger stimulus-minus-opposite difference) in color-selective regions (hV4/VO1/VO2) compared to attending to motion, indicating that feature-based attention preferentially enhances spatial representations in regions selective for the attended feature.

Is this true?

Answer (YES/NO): YES